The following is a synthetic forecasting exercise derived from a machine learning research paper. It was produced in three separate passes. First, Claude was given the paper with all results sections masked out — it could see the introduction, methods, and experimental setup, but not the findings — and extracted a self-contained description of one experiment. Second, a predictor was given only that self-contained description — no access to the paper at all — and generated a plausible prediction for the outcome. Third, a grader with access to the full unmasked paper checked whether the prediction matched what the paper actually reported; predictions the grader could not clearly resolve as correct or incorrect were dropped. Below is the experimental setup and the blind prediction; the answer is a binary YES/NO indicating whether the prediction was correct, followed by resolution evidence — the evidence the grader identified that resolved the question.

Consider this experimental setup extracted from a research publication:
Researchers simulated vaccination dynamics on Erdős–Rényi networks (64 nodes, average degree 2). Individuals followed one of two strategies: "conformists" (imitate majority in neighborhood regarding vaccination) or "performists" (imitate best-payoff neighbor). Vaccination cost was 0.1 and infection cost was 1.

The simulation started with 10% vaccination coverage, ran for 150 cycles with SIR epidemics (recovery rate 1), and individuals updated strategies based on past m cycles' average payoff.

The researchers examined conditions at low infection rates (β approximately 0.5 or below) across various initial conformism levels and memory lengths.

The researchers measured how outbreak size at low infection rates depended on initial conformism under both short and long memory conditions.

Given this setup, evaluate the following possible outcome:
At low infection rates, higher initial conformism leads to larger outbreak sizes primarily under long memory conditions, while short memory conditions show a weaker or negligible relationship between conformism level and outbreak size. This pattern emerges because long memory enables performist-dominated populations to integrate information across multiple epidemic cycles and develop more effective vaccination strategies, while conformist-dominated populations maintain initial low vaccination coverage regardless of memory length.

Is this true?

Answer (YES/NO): NO